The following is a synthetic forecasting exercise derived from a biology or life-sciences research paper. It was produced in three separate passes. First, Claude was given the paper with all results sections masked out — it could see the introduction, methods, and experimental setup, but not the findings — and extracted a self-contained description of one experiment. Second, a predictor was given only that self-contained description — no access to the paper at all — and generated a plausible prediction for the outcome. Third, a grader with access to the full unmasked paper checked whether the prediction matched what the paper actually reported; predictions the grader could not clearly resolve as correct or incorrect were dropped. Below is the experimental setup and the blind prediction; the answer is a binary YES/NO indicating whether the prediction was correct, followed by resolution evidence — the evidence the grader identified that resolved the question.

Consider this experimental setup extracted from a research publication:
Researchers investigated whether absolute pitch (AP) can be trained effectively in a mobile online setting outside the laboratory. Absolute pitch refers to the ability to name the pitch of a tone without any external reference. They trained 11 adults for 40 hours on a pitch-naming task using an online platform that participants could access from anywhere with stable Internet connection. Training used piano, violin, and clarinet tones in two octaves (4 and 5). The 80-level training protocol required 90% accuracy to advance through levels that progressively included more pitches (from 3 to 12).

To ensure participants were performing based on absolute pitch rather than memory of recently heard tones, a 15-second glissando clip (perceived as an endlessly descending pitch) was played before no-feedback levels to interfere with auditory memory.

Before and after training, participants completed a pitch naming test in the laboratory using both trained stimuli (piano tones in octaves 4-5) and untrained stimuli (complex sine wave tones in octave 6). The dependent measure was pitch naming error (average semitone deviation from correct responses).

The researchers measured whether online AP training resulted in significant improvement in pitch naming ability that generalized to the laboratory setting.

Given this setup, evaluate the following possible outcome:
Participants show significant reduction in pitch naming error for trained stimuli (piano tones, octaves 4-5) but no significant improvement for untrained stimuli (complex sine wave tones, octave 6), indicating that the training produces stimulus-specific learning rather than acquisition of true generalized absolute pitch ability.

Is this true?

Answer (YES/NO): NO